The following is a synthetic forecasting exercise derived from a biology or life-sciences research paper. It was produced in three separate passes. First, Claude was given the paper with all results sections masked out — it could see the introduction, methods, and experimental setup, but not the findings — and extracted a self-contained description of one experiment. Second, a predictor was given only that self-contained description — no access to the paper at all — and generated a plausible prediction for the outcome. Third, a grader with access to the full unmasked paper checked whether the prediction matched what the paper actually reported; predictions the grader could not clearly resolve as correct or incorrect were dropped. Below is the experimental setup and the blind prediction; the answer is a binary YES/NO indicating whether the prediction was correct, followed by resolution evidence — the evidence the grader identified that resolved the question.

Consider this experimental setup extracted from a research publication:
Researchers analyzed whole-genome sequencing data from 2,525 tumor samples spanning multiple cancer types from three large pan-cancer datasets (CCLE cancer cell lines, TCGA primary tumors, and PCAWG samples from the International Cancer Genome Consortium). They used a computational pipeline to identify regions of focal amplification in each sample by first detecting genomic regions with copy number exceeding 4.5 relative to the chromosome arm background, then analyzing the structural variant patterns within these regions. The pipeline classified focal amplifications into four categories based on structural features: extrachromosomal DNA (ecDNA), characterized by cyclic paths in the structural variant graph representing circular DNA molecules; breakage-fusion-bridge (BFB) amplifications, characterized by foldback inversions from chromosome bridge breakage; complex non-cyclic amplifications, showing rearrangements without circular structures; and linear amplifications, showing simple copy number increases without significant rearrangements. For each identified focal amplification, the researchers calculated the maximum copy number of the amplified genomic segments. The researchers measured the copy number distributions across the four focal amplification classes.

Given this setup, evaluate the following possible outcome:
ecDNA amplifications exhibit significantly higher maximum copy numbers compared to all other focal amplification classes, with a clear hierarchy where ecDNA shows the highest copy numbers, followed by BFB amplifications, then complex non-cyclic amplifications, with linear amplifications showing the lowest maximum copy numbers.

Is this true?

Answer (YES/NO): NO